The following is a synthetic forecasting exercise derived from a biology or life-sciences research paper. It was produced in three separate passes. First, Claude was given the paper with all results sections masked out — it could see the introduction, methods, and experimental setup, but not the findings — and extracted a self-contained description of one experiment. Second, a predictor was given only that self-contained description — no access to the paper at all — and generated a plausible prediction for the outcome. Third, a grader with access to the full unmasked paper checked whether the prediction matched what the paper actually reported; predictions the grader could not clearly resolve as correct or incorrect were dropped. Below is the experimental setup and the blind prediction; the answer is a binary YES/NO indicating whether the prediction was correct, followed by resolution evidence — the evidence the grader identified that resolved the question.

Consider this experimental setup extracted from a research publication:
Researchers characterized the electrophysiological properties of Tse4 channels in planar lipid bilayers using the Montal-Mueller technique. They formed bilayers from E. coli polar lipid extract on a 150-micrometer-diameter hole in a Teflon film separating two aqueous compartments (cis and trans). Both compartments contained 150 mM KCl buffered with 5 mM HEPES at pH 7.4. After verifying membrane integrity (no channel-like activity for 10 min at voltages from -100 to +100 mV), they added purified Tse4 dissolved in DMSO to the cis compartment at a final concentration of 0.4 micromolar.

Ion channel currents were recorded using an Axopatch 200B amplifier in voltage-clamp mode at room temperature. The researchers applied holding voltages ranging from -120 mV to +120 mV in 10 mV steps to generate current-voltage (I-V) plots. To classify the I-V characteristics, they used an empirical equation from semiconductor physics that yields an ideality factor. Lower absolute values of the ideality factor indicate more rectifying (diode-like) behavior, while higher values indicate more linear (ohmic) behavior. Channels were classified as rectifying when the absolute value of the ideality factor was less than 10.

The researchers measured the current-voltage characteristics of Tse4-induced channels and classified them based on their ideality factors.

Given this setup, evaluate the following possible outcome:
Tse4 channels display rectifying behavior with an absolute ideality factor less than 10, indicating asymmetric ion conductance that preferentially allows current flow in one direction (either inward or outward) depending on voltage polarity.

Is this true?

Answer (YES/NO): NO